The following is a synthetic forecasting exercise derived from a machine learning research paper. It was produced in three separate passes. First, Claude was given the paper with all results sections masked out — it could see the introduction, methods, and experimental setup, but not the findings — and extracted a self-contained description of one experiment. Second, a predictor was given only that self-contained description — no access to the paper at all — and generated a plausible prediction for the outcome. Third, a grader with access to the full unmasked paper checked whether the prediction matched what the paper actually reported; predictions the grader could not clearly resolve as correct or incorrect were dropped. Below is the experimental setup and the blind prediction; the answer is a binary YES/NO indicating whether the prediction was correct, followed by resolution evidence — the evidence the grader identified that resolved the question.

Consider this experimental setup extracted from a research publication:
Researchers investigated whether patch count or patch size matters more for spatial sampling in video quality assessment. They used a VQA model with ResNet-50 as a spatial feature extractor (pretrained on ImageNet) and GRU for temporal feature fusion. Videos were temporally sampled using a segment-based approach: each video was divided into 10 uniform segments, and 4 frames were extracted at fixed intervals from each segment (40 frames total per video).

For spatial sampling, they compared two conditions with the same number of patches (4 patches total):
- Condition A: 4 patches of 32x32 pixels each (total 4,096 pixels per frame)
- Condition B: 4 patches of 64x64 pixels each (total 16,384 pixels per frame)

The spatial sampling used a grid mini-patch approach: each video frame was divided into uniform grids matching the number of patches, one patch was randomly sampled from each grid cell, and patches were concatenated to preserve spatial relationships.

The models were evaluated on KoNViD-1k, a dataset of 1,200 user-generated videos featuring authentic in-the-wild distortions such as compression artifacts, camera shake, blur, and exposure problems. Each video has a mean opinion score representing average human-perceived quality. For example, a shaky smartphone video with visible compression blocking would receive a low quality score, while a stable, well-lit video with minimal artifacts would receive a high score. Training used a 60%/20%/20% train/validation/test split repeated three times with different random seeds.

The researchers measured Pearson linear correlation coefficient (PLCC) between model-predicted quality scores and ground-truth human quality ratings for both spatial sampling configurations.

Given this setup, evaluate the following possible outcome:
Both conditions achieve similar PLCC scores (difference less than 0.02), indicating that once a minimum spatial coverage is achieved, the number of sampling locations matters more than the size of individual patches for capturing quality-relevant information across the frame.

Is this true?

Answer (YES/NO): NO